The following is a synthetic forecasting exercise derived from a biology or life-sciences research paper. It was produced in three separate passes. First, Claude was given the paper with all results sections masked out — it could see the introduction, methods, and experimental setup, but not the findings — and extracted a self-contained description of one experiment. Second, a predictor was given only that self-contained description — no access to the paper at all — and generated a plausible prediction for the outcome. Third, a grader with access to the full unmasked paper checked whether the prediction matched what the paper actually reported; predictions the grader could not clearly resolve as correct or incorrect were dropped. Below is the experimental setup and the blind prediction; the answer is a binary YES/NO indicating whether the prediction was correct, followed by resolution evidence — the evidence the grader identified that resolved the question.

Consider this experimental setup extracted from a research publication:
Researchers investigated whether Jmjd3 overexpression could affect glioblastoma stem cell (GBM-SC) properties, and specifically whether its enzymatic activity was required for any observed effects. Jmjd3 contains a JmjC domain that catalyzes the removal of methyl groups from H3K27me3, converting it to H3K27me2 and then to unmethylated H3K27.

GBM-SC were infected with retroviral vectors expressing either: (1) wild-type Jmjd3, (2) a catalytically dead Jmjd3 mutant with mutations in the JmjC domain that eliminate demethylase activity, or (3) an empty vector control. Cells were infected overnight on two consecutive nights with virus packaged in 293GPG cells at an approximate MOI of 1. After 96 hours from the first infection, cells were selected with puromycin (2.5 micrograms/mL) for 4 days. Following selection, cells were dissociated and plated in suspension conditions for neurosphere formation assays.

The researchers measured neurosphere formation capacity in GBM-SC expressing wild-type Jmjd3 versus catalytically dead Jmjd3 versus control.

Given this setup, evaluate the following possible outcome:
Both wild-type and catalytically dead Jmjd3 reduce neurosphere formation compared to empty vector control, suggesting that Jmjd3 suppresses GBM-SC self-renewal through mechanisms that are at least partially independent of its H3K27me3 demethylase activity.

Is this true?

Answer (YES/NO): NO